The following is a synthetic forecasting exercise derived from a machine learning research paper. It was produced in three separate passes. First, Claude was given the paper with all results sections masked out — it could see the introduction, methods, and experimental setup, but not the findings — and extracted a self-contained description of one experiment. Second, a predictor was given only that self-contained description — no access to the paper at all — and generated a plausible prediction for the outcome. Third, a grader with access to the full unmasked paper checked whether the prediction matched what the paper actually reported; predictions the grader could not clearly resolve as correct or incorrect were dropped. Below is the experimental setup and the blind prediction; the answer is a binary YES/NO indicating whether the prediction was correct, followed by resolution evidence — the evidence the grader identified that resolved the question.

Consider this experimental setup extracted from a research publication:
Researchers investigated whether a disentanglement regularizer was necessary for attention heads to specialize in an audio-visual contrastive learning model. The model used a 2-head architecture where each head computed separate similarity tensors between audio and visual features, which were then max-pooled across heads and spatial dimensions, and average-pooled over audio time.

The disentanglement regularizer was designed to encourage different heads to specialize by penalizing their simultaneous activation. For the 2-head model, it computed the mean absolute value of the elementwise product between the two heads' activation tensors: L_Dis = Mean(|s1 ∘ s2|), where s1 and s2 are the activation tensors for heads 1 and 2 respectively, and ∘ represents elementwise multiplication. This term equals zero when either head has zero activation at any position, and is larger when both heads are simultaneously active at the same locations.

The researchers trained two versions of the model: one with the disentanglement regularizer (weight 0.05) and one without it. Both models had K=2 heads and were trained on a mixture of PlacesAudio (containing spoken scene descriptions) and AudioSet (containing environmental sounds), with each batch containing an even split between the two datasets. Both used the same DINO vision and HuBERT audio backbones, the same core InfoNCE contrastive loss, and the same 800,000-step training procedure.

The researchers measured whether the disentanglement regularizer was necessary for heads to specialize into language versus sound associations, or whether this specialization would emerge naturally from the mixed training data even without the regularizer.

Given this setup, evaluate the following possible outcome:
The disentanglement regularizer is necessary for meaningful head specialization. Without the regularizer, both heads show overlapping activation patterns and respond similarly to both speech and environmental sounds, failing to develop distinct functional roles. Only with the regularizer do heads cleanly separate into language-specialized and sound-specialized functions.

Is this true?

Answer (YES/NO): NO